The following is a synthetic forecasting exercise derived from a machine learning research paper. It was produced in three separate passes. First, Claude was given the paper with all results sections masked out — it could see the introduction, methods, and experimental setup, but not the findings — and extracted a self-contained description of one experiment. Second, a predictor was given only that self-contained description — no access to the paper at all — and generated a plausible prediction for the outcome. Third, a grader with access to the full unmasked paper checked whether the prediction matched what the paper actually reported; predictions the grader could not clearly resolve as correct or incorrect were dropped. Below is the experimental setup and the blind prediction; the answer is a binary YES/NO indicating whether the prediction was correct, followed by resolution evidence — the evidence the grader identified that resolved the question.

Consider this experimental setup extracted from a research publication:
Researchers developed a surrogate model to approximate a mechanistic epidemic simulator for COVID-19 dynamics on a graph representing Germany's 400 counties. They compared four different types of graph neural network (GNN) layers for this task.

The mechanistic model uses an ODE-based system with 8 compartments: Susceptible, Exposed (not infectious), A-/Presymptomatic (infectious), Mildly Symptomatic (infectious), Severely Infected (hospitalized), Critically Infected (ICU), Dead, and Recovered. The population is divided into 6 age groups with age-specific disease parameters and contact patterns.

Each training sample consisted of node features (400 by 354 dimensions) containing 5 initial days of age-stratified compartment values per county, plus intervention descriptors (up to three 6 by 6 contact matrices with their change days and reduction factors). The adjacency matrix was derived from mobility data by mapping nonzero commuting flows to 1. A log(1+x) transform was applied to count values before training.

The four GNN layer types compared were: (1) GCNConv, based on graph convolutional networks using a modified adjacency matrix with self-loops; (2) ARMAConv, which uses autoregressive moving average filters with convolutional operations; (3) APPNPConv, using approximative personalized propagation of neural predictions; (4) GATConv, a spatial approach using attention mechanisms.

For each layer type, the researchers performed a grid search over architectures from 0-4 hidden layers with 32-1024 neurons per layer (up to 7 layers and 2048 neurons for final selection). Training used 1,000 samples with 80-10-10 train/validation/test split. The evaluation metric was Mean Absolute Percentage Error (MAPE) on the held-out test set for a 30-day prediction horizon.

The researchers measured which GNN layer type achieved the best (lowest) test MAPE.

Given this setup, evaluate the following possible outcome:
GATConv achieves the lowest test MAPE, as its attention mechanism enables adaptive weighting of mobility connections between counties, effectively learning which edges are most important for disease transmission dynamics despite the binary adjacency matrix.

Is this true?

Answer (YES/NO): NO